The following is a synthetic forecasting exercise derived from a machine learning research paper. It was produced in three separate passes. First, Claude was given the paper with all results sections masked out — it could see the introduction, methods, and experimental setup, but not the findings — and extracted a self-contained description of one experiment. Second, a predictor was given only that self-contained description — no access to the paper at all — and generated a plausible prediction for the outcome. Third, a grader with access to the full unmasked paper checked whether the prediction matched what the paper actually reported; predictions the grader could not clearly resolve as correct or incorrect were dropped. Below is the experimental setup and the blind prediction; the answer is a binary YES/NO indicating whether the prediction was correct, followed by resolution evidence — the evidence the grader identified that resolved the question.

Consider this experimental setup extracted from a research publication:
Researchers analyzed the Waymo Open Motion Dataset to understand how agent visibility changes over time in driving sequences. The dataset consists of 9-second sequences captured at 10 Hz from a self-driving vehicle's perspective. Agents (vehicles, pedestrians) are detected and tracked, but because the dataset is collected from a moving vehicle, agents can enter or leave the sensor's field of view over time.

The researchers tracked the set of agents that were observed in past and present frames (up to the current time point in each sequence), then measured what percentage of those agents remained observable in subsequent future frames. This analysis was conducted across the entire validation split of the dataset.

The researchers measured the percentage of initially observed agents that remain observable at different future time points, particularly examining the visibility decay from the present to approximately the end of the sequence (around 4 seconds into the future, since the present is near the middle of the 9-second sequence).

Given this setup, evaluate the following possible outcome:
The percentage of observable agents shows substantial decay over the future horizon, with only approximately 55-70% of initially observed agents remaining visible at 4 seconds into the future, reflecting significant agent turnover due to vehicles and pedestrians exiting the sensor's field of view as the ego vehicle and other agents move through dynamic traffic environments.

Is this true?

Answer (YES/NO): NO